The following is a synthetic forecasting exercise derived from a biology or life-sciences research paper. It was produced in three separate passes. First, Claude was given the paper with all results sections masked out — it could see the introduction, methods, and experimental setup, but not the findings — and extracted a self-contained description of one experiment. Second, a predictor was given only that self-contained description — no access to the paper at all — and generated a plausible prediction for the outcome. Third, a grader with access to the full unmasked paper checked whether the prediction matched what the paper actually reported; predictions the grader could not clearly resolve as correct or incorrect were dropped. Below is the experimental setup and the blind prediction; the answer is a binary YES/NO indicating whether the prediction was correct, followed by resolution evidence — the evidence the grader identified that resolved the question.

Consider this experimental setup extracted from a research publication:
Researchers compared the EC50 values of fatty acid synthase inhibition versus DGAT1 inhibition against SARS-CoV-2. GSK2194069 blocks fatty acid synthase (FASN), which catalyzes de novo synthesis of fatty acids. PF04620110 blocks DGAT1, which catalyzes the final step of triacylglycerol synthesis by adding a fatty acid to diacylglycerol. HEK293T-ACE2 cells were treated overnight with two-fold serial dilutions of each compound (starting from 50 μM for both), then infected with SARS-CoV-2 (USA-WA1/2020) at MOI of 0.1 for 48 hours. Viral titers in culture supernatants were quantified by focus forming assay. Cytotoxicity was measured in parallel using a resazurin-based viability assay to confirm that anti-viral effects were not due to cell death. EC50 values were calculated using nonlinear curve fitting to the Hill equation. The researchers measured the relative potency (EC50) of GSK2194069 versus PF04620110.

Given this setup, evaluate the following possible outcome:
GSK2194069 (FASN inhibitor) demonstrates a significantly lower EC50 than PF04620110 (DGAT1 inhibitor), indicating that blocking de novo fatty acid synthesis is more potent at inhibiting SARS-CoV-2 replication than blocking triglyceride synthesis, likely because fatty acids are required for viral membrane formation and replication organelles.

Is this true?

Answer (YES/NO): YES